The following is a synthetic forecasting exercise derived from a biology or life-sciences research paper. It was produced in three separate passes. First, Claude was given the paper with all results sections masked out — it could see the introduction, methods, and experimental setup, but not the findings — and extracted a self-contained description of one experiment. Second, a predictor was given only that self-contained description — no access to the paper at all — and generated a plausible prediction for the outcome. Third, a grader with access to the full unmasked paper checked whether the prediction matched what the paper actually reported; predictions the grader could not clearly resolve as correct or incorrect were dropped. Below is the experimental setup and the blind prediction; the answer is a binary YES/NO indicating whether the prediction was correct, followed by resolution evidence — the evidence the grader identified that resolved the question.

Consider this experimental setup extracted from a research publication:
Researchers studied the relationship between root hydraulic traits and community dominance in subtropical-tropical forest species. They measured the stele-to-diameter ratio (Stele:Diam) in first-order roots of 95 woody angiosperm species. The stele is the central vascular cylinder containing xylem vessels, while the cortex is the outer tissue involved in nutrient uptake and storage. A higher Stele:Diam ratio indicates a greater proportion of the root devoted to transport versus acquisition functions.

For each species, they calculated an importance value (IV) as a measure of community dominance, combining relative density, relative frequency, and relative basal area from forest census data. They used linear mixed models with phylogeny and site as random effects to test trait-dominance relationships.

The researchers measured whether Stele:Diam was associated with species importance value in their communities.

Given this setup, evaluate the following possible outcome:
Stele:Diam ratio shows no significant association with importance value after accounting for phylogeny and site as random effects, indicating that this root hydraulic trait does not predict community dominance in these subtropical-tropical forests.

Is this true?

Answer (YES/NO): NO